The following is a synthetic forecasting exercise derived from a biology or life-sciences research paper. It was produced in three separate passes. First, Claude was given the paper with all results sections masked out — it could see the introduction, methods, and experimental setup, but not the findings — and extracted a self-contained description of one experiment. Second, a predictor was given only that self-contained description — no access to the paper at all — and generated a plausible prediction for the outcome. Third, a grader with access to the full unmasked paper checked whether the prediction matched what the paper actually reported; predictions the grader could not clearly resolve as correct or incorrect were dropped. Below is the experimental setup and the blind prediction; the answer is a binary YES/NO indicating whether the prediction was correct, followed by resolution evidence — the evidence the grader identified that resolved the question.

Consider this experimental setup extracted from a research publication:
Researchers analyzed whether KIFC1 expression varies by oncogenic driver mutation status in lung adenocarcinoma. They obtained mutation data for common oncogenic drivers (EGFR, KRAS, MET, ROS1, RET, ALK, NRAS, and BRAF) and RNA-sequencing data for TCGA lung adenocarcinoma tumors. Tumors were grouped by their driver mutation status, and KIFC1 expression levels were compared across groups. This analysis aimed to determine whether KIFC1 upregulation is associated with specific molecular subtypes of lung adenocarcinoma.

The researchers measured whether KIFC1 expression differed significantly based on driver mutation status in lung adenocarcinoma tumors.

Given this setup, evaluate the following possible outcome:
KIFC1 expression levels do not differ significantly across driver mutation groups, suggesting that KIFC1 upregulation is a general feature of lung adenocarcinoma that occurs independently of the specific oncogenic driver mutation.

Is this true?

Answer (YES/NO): NO